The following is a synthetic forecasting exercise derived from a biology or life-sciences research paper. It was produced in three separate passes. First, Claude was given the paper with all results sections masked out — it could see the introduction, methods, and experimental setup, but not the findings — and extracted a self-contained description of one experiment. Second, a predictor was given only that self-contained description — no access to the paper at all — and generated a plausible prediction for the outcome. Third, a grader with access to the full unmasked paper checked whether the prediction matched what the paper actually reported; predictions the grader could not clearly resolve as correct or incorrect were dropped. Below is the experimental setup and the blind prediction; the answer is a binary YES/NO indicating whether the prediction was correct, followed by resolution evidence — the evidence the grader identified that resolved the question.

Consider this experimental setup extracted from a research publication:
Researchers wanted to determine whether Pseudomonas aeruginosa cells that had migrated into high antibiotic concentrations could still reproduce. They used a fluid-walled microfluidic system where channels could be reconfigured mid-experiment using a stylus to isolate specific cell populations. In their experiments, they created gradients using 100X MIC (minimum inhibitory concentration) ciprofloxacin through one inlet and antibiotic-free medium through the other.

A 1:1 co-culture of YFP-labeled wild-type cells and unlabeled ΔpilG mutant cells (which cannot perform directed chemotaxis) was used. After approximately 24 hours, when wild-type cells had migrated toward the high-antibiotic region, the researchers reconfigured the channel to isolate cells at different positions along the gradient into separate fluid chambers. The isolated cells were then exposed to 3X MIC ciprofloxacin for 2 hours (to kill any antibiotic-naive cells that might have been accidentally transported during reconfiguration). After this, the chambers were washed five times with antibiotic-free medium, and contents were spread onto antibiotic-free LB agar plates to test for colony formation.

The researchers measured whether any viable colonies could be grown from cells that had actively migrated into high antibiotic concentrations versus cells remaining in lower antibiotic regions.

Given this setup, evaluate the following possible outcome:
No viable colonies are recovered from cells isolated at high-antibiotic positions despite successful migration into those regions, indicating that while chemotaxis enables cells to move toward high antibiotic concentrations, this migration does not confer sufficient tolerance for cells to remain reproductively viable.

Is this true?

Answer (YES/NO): YES